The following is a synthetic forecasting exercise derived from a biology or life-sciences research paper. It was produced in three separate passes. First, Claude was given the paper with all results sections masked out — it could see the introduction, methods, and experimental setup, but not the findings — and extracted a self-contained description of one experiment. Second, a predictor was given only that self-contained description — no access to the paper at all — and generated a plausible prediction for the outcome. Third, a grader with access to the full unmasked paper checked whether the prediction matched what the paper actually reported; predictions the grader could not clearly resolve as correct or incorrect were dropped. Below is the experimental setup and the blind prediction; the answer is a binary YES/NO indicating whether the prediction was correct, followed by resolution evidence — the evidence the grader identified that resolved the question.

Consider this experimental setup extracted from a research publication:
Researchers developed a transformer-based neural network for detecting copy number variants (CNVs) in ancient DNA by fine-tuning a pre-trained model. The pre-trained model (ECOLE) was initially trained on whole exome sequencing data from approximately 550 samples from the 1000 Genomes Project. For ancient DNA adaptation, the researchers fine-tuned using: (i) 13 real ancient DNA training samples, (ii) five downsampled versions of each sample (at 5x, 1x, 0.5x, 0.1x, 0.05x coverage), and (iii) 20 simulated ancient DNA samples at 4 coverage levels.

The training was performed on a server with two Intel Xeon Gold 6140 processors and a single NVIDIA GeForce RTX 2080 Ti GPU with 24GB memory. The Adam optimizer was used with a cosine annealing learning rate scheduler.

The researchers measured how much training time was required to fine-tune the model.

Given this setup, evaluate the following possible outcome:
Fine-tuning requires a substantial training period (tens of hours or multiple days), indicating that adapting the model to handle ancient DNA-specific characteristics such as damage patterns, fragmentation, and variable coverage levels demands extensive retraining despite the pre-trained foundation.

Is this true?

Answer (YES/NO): YES